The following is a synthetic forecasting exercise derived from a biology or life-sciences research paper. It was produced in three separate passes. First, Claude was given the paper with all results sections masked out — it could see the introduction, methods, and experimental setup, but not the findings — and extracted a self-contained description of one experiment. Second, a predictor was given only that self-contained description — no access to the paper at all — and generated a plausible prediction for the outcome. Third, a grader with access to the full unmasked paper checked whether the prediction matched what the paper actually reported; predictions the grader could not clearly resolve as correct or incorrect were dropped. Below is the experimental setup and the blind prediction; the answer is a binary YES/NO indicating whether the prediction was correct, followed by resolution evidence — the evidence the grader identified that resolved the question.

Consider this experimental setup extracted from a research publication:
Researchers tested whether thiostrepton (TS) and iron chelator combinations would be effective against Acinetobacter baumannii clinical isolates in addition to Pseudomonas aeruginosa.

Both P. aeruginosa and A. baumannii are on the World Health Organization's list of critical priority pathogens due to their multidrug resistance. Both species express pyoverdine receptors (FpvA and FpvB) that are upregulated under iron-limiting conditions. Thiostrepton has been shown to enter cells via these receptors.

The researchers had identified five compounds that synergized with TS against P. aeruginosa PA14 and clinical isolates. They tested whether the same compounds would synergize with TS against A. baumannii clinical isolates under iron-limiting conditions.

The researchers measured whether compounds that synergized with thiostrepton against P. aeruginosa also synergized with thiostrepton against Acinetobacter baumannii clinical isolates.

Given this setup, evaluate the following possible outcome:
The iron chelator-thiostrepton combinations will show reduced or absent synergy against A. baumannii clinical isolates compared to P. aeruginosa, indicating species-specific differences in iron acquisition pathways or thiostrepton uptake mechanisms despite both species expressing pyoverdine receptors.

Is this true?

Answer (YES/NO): NO